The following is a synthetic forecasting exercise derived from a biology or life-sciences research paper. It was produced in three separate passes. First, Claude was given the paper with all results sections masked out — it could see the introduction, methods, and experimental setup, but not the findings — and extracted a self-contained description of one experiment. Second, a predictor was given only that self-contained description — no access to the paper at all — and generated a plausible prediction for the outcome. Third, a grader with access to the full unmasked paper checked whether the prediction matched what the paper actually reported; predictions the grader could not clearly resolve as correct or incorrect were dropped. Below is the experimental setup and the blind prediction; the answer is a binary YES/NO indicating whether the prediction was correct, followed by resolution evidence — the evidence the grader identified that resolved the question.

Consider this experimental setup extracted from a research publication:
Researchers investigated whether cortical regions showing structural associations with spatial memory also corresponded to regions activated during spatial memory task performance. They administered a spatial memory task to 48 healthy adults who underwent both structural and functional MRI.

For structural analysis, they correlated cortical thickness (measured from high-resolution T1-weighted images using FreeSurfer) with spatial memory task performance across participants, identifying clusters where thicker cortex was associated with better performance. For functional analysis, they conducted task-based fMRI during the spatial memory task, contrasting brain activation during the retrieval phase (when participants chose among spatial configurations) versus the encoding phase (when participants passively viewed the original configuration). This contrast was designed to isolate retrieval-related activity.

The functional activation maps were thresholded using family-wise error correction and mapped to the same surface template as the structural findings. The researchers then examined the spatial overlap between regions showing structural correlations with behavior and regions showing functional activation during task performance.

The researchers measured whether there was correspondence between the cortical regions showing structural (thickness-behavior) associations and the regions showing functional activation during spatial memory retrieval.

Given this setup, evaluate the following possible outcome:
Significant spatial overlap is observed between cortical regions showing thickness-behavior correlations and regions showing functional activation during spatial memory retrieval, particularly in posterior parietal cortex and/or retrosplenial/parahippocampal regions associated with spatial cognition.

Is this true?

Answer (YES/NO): NO